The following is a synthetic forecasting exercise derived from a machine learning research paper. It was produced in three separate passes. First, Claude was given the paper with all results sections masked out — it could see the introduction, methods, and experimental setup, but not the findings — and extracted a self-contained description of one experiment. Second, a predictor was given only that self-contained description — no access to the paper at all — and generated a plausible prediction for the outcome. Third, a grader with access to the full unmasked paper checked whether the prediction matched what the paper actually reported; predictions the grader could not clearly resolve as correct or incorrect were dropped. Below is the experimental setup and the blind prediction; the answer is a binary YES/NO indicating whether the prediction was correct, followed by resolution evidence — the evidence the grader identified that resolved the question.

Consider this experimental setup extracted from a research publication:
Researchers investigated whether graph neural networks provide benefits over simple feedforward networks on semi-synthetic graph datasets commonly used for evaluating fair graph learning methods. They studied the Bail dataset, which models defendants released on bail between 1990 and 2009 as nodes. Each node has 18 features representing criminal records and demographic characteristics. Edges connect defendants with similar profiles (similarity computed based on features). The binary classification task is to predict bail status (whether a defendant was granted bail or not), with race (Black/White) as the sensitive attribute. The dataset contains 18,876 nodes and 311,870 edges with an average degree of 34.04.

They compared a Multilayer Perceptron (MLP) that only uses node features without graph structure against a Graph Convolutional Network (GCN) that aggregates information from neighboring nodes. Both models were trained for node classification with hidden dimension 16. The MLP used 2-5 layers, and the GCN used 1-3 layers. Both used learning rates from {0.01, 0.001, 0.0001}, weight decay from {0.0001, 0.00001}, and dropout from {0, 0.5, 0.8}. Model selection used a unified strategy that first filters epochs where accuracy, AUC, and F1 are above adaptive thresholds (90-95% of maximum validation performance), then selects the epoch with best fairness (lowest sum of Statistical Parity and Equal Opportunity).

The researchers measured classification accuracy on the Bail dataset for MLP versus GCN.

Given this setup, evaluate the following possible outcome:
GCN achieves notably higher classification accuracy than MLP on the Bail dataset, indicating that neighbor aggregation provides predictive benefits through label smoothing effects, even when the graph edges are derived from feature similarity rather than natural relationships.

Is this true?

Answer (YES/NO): NO